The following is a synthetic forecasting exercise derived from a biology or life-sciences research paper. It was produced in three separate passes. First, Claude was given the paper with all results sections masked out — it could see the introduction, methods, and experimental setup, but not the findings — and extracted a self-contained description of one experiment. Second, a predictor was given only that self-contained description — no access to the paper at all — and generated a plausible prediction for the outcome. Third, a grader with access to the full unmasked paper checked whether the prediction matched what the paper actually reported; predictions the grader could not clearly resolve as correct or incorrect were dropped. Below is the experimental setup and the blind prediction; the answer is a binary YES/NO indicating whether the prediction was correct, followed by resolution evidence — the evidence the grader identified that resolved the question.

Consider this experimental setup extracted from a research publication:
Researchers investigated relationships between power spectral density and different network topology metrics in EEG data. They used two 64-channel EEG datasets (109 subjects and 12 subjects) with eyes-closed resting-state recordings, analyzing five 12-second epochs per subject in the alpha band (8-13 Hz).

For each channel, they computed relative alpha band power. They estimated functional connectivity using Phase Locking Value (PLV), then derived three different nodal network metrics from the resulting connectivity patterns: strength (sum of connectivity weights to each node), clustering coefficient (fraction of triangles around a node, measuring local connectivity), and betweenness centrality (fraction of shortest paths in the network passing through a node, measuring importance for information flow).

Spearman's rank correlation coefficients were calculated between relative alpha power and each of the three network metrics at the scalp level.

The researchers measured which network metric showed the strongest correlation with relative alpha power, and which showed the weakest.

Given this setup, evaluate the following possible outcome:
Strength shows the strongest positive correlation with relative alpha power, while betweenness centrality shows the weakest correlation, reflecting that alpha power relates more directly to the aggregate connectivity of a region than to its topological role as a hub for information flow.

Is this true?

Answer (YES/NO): NO